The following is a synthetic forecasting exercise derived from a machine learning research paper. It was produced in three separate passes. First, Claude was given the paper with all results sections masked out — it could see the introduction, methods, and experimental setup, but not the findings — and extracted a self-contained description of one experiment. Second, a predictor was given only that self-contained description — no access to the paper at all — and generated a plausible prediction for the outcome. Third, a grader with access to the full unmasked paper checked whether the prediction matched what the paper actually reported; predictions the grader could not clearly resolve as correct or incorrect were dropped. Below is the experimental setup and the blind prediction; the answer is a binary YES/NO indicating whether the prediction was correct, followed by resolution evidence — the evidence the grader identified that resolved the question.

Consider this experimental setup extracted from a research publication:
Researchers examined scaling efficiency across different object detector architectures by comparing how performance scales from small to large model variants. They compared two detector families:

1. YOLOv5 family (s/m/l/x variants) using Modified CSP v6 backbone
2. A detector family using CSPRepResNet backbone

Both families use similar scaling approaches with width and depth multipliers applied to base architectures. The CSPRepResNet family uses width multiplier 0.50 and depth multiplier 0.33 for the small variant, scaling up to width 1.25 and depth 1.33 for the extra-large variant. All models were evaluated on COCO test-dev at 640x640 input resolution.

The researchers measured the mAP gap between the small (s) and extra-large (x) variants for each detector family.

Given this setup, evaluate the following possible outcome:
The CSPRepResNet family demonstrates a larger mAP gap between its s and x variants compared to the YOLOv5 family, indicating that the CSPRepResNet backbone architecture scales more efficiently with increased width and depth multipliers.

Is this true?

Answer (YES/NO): NO